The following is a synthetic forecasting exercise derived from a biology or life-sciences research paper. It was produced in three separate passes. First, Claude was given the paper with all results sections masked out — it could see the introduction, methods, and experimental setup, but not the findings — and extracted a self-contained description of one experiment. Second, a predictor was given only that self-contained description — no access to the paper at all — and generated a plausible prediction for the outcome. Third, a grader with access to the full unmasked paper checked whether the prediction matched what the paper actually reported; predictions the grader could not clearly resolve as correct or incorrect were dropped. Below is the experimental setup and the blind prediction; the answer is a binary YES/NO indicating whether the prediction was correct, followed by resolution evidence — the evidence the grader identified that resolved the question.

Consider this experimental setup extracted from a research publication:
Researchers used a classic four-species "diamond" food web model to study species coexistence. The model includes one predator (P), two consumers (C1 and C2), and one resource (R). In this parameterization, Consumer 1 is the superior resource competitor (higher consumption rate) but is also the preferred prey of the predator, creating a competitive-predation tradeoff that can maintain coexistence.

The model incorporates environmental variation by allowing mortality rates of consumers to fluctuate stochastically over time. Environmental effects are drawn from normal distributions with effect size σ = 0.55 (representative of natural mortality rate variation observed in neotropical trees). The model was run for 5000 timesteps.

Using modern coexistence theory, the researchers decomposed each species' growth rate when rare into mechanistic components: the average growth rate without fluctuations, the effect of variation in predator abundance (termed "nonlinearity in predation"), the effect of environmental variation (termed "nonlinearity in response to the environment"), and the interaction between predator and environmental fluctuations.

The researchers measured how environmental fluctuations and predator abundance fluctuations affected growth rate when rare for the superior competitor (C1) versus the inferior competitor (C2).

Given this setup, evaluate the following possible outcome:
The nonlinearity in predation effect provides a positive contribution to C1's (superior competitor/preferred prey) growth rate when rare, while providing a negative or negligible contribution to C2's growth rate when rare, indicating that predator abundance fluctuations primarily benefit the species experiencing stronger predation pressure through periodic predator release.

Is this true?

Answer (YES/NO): NO